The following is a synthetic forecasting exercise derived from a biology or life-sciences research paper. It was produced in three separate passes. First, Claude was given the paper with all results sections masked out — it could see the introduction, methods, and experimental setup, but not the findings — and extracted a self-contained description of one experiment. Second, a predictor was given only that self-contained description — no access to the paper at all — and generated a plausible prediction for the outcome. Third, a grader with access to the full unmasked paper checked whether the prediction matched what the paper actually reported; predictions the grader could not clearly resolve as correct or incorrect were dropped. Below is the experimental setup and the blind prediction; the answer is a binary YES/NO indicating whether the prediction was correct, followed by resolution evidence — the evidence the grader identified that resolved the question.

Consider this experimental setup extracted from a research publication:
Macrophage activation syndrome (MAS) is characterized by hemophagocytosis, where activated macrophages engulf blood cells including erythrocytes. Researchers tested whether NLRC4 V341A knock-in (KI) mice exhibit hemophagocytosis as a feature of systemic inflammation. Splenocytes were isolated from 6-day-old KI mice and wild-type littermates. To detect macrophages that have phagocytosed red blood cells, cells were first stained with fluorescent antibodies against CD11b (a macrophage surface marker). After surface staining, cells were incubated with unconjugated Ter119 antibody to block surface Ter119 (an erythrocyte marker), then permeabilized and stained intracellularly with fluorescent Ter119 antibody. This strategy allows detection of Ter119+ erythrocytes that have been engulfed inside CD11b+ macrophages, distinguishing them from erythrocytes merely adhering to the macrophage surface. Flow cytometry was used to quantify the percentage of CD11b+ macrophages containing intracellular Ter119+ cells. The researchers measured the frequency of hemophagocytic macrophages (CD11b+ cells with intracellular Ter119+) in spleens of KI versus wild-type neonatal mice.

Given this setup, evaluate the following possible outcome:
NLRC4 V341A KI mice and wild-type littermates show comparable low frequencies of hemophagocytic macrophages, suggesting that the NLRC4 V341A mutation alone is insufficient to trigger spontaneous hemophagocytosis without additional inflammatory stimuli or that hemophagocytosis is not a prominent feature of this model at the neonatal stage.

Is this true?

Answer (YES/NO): NO